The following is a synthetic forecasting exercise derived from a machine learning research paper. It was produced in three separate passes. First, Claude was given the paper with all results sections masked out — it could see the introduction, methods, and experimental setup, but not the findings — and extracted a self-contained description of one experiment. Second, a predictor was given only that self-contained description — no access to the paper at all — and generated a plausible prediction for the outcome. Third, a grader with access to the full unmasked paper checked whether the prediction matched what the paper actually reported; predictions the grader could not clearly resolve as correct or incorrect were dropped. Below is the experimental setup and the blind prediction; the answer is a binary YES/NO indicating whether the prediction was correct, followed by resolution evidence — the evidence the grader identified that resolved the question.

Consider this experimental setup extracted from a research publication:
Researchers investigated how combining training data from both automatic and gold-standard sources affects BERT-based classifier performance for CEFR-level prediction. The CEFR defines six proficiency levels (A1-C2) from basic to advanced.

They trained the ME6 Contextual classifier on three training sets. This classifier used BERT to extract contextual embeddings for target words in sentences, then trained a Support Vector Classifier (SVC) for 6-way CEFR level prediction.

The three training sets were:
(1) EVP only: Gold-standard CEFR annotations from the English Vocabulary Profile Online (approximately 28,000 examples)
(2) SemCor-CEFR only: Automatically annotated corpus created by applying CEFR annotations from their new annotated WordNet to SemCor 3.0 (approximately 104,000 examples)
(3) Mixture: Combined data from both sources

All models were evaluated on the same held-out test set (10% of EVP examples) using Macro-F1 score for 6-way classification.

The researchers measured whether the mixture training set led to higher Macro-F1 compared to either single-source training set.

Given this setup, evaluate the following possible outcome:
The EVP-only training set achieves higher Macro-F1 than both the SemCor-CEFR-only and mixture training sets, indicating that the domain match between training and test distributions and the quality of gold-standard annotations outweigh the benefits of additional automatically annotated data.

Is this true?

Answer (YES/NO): NO